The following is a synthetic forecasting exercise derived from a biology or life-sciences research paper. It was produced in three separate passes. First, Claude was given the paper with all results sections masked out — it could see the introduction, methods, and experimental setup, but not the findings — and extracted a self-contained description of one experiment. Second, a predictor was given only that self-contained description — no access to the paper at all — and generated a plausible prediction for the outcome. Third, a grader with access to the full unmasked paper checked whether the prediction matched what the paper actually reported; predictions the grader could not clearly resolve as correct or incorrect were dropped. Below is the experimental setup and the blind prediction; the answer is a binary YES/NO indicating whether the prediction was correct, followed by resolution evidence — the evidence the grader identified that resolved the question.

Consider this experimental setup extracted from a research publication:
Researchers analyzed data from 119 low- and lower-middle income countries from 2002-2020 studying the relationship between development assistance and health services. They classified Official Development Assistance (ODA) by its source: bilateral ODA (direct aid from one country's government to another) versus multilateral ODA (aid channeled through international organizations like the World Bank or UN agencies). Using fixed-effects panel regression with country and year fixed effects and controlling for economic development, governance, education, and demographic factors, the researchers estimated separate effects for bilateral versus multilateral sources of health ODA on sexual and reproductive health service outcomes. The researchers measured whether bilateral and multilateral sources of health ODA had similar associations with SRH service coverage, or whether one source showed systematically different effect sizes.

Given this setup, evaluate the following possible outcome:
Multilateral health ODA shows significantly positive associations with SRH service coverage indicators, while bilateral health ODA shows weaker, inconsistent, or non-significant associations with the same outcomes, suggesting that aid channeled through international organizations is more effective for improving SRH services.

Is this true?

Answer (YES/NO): NO